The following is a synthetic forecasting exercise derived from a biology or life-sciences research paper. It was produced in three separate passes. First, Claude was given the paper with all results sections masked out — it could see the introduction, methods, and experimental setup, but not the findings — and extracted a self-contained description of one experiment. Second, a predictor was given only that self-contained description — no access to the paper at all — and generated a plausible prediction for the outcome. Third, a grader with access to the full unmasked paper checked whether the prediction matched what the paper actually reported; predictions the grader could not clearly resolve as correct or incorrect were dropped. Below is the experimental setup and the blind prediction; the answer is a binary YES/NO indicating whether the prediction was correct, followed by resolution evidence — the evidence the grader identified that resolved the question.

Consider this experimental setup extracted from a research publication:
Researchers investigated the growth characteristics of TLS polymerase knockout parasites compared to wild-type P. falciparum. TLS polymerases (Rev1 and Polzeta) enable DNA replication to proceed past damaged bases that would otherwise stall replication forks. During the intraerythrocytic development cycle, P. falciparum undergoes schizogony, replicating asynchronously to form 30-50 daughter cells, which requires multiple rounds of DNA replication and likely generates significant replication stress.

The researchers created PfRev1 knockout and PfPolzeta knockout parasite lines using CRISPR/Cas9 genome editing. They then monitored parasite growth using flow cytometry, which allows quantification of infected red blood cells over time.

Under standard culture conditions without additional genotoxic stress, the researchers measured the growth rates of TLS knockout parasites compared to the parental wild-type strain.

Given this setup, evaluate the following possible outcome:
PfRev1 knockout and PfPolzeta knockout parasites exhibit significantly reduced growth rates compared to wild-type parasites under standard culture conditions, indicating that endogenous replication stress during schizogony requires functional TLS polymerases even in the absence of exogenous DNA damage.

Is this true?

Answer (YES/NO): NO